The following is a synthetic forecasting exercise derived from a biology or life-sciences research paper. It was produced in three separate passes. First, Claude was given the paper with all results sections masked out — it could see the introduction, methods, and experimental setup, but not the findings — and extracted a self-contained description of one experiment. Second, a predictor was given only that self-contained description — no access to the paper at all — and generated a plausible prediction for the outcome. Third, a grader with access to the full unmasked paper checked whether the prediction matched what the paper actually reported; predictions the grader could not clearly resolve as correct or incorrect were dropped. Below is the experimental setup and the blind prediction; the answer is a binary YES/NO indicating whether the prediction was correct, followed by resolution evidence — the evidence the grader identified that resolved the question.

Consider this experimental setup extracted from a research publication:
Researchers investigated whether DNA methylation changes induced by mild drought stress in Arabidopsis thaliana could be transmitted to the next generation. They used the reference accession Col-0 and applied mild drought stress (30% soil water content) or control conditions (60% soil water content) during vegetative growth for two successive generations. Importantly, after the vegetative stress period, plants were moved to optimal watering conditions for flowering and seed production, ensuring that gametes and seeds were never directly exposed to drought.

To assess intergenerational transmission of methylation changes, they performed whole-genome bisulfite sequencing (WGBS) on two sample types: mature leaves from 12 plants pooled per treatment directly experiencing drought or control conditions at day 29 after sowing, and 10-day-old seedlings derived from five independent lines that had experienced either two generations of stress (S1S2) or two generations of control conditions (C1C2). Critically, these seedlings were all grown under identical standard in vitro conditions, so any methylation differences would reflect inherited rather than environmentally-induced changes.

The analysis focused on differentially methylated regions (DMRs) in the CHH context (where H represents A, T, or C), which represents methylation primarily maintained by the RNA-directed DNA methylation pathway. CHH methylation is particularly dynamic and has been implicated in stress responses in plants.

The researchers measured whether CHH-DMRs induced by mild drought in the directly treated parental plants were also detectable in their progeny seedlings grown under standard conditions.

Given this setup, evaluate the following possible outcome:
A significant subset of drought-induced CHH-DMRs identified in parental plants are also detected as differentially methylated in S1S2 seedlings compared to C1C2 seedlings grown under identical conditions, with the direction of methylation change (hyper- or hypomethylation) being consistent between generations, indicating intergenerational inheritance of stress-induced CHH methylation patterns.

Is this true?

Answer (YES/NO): NO